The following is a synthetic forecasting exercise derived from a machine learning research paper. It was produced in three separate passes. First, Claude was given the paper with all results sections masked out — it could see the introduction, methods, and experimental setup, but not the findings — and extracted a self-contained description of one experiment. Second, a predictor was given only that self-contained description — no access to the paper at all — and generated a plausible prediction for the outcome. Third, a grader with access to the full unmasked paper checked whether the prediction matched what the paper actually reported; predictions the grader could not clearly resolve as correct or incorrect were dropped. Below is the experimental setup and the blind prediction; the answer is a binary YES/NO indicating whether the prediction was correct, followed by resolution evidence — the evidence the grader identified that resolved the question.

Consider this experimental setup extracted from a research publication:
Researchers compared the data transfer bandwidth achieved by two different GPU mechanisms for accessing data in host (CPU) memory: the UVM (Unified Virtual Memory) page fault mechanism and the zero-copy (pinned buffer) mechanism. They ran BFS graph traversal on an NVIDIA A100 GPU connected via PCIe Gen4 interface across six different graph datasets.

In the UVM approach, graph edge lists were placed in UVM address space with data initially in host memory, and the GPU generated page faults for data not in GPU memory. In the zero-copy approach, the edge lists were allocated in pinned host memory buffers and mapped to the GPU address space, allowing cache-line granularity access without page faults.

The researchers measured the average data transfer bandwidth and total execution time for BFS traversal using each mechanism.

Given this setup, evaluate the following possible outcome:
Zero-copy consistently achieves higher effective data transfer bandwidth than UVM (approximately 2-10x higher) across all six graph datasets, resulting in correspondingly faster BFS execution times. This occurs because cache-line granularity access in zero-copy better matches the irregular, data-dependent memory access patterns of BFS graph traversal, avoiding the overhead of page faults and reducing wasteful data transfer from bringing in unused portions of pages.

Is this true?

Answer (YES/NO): NO